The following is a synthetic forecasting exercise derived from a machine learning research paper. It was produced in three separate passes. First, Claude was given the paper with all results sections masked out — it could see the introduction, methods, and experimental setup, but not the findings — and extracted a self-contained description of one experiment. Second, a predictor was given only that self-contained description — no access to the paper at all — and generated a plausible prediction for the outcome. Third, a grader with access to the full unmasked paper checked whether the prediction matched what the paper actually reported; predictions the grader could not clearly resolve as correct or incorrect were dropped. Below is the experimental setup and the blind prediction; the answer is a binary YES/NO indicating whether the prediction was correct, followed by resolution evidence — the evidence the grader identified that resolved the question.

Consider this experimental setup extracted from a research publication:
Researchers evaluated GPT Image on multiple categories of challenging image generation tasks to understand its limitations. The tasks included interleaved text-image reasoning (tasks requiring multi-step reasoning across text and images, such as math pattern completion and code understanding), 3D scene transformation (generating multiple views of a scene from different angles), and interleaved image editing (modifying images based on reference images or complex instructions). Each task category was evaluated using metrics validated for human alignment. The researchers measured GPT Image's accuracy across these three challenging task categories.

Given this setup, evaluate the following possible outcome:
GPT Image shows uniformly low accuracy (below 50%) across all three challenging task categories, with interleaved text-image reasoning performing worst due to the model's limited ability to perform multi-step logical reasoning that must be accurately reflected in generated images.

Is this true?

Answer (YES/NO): YES